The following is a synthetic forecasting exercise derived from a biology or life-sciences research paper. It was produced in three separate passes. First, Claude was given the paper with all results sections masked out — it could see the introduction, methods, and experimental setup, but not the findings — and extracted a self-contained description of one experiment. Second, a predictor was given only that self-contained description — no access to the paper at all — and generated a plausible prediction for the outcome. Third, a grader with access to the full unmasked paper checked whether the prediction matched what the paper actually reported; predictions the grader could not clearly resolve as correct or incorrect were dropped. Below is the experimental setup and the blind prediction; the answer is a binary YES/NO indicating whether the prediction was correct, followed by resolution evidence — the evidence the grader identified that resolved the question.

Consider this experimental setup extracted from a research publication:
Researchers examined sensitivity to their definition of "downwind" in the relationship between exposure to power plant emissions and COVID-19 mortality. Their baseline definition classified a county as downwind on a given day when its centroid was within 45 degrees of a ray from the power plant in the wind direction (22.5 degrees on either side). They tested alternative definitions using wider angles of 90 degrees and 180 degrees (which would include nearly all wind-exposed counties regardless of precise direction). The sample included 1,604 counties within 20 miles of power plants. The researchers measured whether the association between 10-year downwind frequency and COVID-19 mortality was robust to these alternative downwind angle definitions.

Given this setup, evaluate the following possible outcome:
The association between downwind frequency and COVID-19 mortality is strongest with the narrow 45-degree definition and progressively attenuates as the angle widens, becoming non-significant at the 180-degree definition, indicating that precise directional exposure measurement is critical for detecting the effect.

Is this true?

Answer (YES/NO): NO